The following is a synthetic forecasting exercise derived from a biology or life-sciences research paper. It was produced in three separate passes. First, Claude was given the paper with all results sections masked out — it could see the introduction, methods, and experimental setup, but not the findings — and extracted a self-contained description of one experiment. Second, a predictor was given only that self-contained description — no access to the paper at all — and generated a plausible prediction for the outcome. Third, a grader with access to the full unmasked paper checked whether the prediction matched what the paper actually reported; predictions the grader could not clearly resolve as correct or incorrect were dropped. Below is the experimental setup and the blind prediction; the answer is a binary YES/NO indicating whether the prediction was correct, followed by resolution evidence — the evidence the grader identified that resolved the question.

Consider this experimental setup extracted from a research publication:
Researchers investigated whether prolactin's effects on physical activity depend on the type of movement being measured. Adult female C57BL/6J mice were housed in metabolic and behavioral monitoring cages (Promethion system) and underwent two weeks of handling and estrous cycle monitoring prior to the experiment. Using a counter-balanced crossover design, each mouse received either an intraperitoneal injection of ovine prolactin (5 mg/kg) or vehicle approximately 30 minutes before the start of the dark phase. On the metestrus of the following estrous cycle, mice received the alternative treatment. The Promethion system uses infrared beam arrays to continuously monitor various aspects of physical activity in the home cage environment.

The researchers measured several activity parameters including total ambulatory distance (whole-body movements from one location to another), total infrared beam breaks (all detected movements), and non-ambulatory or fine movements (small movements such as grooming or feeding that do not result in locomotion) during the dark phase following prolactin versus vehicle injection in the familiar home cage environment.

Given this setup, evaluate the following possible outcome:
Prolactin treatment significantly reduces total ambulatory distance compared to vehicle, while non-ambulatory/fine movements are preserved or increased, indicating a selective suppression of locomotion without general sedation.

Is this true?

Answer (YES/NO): YES